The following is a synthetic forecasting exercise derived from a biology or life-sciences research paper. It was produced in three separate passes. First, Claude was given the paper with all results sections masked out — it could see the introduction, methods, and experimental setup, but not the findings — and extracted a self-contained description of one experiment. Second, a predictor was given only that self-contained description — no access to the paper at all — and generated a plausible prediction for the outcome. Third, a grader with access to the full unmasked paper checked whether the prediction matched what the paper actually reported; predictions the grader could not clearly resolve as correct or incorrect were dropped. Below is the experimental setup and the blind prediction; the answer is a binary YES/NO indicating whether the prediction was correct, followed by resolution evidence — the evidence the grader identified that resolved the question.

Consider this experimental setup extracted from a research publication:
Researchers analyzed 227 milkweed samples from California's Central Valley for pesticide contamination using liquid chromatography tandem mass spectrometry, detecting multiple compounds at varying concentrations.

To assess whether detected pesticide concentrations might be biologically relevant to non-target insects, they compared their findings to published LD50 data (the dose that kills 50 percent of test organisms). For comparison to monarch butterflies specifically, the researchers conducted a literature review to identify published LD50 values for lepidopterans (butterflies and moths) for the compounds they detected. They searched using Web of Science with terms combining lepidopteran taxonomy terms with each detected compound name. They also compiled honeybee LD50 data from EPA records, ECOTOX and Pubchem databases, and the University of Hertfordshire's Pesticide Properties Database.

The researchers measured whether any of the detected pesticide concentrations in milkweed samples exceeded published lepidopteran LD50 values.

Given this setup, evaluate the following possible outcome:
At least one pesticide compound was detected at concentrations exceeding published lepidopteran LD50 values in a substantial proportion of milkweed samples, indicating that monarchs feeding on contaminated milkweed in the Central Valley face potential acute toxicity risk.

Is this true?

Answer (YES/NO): YES